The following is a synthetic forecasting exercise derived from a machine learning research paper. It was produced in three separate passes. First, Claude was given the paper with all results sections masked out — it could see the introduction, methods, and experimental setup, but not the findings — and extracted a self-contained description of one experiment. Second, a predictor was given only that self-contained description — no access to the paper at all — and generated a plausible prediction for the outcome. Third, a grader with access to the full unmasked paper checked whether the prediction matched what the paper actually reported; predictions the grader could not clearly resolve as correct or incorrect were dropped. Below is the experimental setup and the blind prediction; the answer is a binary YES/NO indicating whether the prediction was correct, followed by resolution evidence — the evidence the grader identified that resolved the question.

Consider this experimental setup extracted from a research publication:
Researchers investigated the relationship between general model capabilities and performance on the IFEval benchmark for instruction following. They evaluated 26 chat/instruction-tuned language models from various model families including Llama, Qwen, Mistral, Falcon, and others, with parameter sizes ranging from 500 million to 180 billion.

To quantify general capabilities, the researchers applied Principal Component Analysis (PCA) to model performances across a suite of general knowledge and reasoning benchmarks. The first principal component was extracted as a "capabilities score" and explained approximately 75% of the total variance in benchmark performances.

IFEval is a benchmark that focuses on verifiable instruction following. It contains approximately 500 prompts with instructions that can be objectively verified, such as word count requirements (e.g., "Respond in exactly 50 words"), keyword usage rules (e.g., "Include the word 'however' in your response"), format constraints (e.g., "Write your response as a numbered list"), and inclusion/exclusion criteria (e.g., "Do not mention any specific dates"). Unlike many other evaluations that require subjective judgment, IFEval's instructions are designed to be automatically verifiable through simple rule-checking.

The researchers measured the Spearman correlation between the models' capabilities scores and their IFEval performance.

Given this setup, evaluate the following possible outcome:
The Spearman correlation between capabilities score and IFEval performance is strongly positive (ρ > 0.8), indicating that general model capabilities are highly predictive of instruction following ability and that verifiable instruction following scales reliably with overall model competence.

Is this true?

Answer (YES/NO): NO